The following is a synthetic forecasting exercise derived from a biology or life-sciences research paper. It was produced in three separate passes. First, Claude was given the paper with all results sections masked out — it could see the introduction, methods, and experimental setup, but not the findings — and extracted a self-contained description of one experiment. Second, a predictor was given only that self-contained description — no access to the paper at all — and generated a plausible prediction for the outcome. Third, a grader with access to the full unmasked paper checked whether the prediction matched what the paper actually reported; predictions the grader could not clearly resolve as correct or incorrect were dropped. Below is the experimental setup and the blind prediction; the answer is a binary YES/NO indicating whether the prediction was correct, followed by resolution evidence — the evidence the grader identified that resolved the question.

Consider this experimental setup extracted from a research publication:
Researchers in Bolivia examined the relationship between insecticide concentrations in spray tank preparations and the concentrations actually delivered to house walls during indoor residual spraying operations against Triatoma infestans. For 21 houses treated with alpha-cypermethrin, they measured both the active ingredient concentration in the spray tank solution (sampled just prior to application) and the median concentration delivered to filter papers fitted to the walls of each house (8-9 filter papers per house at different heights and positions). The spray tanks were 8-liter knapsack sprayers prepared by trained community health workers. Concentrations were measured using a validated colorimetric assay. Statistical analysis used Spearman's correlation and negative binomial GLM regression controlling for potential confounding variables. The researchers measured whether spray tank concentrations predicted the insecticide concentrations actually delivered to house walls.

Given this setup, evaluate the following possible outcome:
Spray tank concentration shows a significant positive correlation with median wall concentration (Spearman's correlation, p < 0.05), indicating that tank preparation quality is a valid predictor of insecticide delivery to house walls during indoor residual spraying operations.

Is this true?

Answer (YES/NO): NO